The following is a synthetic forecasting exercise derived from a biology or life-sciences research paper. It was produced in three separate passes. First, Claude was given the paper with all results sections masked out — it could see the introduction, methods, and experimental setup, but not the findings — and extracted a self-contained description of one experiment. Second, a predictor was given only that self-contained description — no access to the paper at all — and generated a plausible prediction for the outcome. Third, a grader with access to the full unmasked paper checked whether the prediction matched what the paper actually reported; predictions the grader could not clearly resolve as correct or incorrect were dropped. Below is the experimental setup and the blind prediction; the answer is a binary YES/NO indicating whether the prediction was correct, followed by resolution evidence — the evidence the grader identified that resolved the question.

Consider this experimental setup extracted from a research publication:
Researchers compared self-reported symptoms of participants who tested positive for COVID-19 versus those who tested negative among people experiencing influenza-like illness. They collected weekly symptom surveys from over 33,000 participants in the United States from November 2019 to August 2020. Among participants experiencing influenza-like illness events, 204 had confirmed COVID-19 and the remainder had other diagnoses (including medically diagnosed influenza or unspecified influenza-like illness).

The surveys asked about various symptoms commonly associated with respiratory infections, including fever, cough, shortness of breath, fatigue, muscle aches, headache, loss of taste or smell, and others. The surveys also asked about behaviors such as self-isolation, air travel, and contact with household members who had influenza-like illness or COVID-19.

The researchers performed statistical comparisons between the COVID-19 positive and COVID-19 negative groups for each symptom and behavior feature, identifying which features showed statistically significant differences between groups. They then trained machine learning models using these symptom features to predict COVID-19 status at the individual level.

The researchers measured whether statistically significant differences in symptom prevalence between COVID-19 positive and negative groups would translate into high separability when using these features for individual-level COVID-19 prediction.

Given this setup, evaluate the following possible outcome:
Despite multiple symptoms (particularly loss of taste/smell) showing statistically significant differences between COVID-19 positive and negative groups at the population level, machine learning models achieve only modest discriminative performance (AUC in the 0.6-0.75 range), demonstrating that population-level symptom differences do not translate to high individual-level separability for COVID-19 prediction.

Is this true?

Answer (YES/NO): NO